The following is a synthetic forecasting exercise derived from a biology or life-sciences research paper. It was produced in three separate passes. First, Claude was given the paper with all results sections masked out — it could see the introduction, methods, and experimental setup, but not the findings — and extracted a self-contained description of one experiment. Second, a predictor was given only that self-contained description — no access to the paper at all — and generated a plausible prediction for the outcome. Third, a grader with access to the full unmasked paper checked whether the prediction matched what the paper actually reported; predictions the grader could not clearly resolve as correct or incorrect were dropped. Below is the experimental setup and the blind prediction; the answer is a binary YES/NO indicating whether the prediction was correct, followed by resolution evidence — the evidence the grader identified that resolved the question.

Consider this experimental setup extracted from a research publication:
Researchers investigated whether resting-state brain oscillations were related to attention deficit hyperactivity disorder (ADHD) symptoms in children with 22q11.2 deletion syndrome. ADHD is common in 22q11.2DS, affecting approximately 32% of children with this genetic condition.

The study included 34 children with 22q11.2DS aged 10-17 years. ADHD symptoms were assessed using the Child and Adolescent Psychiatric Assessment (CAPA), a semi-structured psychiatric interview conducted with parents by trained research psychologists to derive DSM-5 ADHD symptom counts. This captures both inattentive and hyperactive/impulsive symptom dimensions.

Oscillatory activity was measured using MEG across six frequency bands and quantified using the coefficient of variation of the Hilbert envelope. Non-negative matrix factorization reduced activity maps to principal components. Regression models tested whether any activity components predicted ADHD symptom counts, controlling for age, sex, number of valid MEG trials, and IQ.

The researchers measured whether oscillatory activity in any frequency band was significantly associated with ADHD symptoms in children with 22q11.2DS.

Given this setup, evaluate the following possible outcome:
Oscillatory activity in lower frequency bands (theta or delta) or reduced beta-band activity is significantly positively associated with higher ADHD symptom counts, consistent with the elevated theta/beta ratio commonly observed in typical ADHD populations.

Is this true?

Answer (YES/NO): NO